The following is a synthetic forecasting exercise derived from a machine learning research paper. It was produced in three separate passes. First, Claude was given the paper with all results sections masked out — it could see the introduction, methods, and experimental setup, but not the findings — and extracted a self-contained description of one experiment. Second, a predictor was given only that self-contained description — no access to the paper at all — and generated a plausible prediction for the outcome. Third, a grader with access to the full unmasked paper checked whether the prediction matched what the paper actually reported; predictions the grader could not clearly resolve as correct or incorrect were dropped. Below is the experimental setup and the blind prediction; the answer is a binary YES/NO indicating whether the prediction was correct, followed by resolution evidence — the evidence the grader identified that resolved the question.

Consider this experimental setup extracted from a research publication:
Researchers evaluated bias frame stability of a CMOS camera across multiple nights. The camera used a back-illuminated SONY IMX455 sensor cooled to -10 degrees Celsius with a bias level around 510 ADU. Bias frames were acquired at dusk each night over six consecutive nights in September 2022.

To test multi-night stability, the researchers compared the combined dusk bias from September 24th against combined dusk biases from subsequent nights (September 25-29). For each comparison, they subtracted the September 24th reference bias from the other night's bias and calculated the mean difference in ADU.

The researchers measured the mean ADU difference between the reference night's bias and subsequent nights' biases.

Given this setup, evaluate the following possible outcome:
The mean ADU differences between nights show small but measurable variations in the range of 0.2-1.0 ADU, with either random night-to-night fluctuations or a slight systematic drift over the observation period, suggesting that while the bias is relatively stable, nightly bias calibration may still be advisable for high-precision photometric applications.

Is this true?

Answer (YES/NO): NO